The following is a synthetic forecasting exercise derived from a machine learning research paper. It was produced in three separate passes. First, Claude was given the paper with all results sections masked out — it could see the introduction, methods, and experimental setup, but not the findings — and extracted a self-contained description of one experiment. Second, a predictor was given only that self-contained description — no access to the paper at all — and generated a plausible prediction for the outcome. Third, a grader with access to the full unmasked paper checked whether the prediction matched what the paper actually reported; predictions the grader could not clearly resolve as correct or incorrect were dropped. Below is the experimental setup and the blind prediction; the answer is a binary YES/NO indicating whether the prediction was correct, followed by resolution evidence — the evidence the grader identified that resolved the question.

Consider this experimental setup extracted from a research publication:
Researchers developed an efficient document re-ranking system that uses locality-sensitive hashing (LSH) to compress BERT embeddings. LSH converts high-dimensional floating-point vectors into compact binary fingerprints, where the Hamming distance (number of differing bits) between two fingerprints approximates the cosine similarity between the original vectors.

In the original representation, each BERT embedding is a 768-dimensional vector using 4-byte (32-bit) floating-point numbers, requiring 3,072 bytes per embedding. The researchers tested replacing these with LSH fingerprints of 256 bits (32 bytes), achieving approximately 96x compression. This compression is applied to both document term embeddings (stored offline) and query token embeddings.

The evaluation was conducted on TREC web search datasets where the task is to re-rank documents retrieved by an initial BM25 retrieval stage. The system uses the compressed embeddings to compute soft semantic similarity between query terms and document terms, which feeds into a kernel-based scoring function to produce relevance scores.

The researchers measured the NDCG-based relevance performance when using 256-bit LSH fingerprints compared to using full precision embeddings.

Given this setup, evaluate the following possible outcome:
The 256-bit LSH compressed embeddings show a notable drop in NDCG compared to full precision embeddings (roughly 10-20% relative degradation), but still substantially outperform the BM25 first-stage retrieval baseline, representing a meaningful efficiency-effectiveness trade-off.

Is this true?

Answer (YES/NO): NO